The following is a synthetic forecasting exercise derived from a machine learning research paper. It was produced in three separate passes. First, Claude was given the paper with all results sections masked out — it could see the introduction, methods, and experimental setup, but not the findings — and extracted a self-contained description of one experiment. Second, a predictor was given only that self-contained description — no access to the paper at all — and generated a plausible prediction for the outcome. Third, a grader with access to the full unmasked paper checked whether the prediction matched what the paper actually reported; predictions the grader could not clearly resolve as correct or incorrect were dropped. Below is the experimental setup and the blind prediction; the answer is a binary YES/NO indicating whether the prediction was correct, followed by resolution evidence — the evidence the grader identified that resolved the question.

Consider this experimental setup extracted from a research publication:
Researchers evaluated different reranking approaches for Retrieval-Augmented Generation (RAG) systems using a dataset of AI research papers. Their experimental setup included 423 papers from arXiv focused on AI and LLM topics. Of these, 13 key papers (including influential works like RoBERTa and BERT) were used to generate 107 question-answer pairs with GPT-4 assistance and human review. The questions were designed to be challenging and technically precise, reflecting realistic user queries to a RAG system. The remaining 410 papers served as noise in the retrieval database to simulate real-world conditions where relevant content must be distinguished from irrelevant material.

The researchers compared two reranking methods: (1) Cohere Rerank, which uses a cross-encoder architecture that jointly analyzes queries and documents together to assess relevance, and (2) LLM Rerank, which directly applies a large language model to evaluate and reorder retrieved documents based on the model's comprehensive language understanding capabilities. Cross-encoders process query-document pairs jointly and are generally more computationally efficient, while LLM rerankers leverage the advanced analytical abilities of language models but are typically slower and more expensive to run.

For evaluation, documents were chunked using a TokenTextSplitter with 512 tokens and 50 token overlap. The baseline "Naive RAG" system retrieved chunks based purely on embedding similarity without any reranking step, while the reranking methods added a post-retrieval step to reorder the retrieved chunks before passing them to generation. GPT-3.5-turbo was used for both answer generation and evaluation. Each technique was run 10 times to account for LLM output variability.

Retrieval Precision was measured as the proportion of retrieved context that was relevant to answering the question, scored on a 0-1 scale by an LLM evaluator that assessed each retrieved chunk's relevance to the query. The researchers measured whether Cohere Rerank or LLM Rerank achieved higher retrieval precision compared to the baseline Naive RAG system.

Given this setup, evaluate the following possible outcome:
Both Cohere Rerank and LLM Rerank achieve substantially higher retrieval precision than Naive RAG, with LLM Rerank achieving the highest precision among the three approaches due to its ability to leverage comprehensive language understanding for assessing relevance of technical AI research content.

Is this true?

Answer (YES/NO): NO